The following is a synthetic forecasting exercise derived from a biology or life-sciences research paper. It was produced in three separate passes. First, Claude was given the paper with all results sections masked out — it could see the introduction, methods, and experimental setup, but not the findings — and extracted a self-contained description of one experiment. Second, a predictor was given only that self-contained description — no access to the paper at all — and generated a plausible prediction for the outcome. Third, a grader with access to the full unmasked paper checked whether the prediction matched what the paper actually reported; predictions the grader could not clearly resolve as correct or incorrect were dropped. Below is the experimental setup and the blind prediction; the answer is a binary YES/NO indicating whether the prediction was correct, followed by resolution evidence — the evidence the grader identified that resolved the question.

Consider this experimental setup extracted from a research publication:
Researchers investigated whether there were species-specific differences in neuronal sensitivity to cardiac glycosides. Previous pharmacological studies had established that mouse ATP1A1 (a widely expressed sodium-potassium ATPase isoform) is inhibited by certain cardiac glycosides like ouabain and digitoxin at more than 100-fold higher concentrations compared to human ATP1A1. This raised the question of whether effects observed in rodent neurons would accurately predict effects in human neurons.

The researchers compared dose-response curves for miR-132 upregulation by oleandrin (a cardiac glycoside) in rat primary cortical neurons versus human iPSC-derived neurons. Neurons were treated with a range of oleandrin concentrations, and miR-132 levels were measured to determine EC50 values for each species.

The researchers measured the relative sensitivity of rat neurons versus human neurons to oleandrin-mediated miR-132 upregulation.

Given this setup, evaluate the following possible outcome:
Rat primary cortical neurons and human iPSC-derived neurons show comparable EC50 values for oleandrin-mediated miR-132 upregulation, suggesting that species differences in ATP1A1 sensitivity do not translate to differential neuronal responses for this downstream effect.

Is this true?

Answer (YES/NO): YES